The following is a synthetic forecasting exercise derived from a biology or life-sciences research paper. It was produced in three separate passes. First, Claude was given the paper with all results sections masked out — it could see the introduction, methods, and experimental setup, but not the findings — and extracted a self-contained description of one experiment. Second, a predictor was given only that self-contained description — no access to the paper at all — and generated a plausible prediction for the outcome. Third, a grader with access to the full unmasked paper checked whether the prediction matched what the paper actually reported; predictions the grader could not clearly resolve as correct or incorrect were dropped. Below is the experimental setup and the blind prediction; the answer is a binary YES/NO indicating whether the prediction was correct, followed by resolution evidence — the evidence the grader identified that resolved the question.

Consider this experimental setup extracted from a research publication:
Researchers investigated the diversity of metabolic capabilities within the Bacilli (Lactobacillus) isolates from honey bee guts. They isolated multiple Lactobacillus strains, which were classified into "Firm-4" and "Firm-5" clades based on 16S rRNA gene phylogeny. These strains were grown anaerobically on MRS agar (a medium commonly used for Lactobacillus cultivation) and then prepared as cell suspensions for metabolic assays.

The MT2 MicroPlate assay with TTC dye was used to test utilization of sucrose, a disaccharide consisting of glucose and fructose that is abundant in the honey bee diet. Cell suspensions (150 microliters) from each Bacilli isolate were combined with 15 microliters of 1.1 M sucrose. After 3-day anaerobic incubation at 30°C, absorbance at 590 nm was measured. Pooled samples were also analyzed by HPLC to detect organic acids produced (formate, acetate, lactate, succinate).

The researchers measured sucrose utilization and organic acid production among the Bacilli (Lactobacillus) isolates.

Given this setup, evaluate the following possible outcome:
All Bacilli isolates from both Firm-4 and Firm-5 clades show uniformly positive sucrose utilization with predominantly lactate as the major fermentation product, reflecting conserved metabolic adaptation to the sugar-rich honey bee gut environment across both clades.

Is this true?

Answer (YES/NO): NO